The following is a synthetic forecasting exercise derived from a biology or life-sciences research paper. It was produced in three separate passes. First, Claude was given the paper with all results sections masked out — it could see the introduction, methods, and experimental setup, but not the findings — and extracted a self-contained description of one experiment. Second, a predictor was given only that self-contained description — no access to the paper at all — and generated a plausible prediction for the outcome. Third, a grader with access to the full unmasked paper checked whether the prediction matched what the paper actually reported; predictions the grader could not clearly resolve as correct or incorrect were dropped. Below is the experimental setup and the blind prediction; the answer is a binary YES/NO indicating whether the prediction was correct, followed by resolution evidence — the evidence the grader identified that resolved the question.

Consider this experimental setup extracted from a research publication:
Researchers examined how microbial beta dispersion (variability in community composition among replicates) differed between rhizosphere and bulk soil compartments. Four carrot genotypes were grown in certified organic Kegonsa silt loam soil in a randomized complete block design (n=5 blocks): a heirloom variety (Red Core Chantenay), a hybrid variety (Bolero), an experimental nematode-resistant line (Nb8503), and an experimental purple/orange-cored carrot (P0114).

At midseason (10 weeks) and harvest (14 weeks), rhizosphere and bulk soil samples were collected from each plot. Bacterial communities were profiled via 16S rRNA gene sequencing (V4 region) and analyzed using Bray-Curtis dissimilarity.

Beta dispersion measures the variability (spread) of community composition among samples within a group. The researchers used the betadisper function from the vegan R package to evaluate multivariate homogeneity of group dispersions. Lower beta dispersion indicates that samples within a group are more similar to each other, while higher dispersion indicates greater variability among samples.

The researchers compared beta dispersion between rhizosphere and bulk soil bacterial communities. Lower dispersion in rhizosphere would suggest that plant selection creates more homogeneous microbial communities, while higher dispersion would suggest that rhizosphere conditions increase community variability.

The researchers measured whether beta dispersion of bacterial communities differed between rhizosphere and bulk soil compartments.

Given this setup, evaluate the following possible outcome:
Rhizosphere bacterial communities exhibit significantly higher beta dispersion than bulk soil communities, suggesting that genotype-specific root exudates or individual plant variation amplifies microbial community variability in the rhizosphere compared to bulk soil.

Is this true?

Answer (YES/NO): YES